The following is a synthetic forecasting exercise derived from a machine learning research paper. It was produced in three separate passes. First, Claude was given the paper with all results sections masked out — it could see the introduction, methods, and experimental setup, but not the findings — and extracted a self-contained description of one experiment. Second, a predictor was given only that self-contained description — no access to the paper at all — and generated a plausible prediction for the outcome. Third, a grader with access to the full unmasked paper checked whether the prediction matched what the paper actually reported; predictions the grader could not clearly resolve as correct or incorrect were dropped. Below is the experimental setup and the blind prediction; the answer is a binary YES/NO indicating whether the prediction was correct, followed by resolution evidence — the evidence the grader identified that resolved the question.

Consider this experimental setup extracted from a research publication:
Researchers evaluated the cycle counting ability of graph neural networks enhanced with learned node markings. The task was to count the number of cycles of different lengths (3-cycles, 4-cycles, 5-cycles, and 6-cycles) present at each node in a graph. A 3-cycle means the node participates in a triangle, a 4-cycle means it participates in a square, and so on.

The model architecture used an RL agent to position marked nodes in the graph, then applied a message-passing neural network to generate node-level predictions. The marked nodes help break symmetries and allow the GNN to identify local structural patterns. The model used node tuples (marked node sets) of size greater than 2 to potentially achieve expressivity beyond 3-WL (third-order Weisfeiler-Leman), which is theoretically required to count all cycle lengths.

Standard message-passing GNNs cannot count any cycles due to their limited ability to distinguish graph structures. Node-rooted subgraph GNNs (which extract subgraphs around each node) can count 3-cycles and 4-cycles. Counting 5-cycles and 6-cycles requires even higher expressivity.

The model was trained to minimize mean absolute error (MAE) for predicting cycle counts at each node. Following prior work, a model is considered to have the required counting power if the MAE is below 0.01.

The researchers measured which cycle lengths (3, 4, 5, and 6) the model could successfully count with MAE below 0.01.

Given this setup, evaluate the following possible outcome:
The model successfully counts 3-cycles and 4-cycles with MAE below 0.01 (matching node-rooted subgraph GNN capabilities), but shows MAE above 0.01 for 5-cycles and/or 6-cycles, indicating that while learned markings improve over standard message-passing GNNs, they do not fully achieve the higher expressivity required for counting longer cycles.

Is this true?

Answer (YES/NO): NO